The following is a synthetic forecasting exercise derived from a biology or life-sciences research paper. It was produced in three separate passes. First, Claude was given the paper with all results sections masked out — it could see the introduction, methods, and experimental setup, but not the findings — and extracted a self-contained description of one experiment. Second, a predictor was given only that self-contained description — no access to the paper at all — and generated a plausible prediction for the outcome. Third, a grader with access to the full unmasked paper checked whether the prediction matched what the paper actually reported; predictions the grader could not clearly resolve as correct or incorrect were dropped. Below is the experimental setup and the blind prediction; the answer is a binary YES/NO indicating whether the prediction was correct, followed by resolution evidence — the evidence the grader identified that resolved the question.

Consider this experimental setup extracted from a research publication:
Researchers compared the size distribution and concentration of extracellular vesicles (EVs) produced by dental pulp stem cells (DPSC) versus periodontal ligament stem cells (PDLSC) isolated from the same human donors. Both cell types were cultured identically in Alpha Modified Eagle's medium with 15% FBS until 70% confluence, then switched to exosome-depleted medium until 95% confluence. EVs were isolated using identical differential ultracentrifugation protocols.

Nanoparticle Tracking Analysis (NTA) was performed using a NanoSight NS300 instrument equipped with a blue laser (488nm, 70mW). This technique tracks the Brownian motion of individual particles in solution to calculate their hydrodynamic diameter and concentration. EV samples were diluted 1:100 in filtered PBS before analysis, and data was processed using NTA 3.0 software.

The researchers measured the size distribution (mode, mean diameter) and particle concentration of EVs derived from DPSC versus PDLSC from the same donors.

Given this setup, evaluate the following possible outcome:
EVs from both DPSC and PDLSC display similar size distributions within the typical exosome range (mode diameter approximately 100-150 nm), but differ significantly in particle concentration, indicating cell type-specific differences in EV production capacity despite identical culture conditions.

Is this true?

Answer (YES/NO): NO